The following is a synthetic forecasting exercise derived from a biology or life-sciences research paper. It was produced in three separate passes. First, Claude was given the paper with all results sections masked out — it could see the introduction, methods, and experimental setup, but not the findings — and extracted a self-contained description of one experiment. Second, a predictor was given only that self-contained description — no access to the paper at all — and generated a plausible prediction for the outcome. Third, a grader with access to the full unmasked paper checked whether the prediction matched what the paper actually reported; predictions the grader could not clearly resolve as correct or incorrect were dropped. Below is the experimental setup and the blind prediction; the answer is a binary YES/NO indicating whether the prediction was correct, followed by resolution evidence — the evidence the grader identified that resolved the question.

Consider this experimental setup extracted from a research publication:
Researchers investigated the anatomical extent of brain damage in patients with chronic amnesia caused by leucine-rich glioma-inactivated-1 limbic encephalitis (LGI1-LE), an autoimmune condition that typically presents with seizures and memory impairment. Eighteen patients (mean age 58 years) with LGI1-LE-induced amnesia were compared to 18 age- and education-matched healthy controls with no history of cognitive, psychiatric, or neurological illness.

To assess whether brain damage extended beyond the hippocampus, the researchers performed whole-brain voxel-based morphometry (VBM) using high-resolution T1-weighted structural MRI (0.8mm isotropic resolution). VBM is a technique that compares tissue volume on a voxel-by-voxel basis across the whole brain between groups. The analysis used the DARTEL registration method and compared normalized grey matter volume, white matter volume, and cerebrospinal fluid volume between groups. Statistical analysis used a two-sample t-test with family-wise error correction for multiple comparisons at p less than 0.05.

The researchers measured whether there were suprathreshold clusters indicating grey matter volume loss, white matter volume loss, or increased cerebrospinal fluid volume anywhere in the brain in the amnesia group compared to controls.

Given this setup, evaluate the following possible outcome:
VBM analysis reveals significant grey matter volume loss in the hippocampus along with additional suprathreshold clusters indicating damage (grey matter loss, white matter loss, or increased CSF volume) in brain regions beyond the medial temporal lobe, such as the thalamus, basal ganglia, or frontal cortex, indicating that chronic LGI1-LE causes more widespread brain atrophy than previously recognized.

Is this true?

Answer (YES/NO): NO